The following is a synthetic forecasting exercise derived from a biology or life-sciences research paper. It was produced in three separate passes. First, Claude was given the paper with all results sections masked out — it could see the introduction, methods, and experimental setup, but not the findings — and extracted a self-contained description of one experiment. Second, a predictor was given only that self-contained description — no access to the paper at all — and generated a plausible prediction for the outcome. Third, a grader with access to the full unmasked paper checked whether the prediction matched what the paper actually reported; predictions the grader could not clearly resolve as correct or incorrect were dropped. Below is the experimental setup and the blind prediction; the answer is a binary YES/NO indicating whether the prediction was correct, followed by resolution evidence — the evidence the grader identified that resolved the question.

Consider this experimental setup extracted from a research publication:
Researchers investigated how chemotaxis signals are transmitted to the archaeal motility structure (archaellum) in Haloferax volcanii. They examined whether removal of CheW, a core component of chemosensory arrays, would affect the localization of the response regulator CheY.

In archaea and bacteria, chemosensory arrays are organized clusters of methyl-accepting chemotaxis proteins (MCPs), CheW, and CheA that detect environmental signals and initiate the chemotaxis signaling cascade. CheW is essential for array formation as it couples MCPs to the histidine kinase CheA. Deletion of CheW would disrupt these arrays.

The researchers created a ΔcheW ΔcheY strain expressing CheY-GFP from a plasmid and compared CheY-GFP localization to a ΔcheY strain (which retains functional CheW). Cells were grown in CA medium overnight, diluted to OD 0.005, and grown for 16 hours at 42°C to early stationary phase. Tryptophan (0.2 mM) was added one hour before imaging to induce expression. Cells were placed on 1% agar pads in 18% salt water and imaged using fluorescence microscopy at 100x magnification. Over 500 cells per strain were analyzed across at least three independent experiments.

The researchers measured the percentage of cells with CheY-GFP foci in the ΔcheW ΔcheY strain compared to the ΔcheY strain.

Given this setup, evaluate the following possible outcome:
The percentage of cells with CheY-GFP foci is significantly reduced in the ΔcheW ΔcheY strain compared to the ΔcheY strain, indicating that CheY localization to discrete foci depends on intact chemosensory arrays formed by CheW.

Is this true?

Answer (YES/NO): YES